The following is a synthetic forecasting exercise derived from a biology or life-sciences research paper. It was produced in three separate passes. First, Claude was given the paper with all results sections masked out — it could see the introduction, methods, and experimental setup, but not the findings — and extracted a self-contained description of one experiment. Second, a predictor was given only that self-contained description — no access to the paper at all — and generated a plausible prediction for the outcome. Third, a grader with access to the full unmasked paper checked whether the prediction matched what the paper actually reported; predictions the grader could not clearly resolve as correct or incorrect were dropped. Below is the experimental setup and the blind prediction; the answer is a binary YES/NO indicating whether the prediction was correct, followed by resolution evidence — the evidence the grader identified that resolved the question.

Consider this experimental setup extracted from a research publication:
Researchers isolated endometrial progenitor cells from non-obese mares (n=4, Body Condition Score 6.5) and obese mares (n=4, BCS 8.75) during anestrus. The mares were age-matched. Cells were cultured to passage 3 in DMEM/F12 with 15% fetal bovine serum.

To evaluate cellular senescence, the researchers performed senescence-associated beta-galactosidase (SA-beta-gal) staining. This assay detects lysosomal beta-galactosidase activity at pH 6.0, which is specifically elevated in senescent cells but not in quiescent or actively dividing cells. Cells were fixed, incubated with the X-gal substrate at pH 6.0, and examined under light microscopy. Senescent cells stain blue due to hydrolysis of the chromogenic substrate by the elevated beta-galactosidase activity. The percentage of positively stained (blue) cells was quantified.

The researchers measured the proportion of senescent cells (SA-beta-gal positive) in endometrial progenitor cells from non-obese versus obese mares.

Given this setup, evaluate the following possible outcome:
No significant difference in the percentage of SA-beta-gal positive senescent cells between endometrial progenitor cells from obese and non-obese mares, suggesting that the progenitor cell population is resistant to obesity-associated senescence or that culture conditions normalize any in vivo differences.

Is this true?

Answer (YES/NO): NO